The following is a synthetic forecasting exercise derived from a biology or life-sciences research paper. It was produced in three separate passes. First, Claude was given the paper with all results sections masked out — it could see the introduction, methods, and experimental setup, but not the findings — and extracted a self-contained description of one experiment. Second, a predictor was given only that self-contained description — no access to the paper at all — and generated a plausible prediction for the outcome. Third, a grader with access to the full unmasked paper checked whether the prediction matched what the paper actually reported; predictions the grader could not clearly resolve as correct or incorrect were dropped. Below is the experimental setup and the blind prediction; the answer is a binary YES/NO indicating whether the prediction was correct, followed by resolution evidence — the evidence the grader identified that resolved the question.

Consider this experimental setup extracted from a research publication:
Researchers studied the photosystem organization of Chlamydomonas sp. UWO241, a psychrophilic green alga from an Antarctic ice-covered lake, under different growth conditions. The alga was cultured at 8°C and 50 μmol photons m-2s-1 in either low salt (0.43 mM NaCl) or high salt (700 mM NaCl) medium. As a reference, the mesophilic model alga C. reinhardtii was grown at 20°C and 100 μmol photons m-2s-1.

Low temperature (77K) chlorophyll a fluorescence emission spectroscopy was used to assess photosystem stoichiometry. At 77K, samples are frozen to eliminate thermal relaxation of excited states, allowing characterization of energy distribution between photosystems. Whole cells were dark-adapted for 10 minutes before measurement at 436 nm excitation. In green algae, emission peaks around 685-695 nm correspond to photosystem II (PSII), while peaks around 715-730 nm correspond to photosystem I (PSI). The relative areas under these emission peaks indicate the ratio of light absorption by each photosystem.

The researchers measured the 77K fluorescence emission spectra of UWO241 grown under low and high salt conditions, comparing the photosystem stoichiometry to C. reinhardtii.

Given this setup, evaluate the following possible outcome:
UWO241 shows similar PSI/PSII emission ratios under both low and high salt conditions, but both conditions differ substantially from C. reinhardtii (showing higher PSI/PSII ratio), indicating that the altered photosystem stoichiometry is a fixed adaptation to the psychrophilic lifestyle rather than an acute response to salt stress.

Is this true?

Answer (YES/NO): NO